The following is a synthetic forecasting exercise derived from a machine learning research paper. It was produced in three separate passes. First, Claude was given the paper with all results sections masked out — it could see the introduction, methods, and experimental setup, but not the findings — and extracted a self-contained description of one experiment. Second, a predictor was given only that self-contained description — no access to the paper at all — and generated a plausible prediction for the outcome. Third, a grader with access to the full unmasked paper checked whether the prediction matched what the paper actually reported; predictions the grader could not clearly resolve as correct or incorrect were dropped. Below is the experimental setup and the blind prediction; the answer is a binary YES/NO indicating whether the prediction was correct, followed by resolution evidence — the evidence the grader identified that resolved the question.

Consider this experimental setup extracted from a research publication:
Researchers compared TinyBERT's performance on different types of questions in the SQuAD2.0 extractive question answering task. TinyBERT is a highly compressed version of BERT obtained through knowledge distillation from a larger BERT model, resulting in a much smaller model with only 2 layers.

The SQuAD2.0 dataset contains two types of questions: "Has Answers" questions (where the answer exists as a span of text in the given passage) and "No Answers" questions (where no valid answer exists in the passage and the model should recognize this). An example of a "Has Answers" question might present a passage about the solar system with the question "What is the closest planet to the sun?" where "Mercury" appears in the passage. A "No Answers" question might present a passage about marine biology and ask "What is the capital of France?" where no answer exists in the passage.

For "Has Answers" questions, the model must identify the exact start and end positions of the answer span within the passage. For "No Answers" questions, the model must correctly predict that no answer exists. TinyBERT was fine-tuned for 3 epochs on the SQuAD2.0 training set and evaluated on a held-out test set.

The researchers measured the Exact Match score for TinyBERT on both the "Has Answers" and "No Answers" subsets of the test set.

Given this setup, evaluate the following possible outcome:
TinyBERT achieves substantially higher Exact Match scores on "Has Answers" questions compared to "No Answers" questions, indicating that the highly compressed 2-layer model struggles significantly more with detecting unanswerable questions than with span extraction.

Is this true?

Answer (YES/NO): NO